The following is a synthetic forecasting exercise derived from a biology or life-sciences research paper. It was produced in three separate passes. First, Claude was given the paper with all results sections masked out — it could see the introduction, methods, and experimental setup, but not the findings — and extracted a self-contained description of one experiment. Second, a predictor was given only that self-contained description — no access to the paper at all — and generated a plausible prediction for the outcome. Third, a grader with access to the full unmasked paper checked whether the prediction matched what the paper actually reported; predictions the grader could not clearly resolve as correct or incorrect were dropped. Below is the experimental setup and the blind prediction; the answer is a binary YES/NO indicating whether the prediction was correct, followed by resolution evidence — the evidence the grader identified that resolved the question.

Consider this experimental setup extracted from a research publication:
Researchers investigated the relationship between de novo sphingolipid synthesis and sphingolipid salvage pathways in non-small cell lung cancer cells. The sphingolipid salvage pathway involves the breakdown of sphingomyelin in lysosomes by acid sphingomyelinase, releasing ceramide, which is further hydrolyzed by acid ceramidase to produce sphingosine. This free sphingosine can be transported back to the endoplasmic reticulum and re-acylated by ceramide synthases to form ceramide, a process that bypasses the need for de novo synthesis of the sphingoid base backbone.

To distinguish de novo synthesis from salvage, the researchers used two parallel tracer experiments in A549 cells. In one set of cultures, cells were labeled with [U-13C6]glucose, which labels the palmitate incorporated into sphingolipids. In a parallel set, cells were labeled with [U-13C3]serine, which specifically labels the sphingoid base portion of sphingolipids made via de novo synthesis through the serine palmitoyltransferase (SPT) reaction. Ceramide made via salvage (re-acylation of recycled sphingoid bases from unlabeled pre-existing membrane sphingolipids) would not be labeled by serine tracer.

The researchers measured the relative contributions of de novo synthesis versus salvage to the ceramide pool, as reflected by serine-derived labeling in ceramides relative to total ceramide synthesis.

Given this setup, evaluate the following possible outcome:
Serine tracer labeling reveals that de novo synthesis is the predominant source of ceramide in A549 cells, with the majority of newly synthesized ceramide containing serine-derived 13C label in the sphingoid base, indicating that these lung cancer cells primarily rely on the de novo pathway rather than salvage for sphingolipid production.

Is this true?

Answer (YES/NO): YES